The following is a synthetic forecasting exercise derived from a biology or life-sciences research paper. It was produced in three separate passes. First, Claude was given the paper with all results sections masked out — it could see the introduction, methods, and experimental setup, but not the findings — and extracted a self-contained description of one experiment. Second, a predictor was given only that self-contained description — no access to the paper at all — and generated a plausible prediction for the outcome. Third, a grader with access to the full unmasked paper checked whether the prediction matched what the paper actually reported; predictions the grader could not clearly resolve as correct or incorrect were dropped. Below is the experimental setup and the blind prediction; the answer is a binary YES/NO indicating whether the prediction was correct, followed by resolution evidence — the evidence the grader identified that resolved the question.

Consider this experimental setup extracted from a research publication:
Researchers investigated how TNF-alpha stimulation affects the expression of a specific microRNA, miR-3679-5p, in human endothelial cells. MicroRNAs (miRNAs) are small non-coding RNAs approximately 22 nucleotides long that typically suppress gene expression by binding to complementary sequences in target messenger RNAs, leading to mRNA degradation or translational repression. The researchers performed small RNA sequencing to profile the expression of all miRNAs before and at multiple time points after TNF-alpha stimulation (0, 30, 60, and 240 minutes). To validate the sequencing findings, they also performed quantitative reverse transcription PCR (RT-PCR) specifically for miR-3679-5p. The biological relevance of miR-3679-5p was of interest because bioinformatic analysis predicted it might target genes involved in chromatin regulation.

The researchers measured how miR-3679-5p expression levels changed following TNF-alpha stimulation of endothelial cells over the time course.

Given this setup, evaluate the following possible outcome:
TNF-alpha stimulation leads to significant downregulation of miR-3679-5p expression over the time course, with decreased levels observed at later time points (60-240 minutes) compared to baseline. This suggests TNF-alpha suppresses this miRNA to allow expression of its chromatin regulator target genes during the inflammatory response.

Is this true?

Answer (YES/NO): YES